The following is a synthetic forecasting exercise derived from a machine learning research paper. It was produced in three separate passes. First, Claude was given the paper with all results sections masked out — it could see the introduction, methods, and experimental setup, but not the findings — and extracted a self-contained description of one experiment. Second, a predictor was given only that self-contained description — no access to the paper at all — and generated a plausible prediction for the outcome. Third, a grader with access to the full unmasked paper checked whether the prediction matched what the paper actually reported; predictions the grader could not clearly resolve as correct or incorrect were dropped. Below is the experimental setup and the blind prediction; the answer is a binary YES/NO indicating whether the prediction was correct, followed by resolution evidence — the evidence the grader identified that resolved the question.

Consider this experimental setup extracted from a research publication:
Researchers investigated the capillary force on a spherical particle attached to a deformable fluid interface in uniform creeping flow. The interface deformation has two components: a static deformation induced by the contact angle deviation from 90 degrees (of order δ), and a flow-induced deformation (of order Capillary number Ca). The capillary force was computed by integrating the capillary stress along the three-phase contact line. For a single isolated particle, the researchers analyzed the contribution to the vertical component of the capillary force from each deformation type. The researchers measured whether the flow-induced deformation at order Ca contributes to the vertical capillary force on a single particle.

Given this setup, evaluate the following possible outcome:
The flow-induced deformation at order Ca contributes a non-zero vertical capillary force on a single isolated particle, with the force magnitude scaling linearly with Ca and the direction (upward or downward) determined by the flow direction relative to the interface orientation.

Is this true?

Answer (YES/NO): NO